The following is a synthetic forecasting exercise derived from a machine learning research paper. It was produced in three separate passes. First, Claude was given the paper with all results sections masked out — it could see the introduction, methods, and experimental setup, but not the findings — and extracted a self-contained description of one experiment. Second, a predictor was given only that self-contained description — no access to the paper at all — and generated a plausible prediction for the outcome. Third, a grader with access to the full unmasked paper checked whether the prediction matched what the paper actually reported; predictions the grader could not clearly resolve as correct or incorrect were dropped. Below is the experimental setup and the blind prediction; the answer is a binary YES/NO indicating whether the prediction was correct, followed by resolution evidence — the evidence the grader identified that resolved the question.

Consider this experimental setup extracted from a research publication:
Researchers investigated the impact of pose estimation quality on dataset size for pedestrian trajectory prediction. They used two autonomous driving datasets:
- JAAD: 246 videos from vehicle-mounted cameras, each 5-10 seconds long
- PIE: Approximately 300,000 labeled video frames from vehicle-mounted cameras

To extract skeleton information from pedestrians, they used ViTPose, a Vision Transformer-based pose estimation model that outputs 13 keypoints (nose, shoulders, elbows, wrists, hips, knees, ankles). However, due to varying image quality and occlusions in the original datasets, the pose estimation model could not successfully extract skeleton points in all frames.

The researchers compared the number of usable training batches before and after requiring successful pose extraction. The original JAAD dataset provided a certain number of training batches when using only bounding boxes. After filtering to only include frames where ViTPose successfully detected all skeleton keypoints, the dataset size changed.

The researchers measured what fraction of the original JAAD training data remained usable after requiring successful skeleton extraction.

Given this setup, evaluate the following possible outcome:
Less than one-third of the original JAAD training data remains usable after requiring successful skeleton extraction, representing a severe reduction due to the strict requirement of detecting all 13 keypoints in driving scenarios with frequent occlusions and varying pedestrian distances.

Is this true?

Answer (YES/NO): YES